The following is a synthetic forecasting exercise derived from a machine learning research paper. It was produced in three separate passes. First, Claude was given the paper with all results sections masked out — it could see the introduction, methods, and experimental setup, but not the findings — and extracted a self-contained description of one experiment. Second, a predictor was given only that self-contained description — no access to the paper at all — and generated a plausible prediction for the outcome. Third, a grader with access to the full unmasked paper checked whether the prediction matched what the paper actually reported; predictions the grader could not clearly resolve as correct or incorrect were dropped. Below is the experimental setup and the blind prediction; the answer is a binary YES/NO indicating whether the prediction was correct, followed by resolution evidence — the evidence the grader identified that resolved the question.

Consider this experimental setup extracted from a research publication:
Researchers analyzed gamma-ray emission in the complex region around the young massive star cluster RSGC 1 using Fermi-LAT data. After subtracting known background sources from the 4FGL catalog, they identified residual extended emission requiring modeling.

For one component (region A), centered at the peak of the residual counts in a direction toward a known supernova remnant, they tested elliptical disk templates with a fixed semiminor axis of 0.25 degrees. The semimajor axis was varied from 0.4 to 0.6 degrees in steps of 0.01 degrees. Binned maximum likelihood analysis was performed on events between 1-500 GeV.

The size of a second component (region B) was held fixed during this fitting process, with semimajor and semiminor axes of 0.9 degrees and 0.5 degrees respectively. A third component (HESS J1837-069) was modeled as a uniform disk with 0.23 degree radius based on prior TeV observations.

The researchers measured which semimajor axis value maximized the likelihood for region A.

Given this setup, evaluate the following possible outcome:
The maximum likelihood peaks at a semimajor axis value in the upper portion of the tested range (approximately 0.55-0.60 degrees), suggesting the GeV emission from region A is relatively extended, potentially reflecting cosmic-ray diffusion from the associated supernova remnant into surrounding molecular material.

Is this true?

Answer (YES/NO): NO